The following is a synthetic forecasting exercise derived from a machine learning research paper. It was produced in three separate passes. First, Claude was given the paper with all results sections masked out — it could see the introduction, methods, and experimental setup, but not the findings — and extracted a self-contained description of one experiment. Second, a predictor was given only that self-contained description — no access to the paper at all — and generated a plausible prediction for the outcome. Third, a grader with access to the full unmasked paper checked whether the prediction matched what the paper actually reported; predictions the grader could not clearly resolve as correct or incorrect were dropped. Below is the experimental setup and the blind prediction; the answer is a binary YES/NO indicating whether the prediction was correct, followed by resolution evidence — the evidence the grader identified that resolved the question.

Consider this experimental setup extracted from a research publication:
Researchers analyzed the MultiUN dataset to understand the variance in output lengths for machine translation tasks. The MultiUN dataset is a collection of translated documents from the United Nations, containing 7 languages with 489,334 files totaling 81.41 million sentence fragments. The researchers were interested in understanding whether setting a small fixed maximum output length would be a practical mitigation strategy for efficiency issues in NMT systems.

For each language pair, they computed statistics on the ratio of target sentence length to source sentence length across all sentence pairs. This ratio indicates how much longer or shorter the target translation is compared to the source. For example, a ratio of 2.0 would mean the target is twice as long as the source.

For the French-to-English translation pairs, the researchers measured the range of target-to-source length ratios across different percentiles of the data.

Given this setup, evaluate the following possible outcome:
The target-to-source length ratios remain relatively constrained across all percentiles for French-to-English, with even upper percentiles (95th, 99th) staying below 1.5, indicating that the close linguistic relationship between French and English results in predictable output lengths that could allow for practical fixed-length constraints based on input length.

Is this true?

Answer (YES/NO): NO